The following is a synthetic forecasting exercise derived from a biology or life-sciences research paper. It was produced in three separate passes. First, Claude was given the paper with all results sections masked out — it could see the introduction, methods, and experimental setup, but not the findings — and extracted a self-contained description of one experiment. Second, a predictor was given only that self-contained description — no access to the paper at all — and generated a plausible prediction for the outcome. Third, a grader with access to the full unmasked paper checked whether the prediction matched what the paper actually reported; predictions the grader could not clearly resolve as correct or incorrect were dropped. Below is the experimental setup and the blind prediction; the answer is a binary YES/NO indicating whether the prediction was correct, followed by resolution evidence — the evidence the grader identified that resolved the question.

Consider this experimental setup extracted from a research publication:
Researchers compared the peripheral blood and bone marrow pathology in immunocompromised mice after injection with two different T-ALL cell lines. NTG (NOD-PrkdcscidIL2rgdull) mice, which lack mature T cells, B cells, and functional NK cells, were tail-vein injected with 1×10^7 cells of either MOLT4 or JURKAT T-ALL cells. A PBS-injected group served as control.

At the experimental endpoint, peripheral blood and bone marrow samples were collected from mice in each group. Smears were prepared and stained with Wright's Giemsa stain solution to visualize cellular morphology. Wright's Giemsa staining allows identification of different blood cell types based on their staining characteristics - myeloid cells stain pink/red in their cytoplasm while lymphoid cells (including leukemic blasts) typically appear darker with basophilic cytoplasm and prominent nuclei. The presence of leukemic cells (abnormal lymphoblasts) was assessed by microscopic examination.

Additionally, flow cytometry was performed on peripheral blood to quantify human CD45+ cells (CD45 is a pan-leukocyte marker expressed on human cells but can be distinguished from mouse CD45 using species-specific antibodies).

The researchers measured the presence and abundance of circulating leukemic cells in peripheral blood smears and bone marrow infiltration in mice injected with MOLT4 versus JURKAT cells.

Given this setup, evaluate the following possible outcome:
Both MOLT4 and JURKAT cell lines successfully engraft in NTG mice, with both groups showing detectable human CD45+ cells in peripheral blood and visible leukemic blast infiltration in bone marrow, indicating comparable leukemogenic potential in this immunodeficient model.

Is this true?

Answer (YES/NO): NO